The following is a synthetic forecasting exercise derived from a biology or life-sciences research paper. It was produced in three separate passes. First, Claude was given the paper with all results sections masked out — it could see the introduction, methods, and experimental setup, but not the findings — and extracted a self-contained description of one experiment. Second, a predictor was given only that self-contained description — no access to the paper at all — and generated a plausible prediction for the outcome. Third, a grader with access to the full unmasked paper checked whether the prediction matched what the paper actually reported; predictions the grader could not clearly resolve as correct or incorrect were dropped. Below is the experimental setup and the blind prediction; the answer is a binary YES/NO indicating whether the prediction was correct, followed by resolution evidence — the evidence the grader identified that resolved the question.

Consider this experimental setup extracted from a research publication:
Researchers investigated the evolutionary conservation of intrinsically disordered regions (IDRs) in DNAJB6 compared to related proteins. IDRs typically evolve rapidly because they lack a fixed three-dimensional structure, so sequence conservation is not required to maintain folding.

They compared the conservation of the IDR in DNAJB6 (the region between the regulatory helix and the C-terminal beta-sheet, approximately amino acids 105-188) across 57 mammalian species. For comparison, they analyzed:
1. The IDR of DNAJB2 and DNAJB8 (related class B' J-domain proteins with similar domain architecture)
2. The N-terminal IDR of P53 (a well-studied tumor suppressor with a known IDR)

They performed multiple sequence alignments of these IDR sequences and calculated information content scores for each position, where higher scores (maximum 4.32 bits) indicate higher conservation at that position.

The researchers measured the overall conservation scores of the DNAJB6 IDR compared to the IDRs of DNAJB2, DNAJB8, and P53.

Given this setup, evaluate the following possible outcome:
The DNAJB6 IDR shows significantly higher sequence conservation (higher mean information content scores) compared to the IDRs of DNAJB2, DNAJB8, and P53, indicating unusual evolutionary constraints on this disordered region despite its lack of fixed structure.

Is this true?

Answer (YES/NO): NO